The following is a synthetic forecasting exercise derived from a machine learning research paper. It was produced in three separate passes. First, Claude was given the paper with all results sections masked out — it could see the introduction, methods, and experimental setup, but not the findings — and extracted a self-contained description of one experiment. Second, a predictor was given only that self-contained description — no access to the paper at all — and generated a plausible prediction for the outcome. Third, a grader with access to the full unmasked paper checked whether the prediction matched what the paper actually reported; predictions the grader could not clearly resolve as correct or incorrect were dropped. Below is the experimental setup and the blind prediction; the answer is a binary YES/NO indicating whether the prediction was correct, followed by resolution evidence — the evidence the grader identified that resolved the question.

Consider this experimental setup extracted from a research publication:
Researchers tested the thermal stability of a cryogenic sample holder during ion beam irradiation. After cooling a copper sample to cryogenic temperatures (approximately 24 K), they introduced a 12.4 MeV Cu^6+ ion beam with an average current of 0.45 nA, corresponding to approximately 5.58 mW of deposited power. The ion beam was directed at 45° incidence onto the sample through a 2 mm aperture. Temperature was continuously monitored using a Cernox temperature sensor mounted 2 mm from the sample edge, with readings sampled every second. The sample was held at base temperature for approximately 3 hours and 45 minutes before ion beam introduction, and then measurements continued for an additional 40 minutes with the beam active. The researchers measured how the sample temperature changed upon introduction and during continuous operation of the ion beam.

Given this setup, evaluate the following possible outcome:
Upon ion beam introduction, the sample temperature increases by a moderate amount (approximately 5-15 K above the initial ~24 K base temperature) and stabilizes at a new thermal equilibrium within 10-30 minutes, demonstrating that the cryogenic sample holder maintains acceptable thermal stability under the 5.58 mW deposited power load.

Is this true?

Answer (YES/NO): NO